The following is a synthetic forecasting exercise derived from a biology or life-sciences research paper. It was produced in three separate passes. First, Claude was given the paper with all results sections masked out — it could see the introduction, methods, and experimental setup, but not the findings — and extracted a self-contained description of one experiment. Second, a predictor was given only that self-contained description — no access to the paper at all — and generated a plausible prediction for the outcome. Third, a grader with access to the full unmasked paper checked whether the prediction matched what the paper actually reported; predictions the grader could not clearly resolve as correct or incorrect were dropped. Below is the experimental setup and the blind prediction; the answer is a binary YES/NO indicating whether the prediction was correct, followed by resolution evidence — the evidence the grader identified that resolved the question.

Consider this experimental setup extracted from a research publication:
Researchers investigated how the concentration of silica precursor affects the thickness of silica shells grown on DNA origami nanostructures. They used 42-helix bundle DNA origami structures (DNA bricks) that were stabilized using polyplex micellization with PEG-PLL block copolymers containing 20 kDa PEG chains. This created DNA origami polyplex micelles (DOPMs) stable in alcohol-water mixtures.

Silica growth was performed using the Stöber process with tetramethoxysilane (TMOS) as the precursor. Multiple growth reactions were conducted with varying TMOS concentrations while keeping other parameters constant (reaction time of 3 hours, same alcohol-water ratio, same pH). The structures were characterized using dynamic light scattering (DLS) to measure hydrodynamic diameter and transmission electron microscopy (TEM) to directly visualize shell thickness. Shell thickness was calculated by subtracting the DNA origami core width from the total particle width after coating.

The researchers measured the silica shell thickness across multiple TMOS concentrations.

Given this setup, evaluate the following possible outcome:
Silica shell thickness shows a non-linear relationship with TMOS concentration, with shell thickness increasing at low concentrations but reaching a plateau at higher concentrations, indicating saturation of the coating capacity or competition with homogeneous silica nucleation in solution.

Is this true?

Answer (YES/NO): NO